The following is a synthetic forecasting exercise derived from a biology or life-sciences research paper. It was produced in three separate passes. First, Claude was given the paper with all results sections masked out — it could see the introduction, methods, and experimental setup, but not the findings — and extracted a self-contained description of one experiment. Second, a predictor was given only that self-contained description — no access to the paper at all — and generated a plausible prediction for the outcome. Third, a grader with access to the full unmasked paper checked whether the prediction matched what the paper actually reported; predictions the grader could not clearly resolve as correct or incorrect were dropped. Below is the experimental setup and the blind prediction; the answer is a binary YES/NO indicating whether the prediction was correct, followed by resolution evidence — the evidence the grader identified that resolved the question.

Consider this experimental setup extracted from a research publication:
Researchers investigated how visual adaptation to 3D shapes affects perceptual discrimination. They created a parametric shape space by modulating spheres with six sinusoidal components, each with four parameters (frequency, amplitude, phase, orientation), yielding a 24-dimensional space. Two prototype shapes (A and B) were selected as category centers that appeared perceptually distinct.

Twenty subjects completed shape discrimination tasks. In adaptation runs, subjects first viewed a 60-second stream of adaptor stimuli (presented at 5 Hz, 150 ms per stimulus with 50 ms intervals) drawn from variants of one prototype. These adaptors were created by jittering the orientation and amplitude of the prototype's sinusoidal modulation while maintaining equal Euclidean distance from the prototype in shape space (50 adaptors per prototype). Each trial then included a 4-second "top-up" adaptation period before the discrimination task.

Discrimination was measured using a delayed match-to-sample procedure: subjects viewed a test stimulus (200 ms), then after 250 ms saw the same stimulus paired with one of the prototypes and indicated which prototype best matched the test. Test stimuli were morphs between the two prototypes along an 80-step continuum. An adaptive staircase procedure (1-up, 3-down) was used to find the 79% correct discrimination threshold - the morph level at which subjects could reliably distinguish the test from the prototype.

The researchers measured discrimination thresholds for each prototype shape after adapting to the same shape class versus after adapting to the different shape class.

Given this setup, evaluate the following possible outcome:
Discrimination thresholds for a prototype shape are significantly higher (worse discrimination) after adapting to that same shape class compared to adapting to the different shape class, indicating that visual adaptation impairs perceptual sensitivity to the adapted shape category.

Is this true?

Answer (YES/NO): NO